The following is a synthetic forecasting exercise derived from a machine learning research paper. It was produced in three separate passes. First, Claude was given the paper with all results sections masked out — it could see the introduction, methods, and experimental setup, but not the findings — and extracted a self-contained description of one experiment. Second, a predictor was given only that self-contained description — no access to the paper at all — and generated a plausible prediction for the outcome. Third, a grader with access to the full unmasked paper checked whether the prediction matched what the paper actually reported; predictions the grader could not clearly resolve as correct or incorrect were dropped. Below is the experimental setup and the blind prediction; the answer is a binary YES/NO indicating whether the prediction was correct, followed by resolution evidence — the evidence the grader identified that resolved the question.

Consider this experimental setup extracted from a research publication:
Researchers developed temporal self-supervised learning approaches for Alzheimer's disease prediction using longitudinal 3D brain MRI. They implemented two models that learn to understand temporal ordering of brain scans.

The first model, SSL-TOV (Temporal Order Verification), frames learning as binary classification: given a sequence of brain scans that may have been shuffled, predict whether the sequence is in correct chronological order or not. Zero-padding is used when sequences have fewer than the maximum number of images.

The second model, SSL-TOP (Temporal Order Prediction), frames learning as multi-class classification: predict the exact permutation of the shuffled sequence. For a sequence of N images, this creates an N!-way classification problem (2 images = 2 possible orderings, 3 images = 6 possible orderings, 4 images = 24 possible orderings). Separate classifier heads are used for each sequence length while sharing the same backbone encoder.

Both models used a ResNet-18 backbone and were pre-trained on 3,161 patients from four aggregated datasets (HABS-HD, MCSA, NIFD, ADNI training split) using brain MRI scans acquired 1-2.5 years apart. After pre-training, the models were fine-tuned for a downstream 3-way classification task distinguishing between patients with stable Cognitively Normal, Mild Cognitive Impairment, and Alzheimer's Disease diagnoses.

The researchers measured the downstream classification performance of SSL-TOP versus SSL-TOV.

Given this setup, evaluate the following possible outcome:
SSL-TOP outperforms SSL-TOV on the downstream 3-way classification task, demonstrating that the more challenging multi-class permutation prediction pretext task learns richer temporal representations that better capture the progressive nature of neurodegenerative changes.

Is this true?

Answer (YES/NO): NO